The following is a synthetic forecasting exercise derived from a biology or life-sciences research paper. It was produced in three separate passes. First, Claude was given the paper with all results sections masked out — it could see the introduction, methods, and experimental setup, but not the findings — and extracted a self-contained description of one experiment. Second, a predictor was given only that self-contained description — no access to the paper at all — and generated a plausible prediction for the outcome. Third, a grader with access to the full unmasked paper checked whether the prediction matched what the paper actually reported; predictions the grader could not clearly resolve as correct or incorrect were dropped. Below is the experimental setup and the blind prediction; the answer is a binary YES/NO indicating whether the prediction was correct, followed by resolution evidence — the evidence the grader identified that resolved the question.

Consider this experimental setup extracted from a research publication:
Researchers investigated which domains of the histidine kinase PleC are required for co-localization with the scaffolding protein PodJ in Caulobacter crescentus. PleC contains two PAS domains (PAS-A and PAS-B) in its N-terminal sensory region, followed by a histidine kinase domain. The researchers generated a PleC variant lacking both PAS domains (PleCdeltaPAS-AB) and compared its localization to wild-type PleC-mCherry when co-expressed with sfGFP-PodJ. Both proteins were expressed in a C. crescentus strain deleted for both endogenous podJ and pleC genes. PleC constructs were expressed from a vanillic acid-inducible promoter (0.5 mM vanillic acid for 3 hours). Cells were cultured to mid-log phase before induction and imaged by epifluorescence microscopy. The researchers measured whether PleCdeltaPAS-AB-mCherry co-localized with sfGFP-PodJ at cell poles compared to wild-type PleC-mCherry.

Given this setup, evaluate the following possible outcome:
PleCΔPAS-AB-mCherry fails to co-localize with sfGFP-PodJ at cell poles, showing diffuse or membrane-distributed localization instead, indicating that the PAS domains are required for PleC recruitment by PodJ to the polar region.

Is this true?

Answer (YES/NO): YES